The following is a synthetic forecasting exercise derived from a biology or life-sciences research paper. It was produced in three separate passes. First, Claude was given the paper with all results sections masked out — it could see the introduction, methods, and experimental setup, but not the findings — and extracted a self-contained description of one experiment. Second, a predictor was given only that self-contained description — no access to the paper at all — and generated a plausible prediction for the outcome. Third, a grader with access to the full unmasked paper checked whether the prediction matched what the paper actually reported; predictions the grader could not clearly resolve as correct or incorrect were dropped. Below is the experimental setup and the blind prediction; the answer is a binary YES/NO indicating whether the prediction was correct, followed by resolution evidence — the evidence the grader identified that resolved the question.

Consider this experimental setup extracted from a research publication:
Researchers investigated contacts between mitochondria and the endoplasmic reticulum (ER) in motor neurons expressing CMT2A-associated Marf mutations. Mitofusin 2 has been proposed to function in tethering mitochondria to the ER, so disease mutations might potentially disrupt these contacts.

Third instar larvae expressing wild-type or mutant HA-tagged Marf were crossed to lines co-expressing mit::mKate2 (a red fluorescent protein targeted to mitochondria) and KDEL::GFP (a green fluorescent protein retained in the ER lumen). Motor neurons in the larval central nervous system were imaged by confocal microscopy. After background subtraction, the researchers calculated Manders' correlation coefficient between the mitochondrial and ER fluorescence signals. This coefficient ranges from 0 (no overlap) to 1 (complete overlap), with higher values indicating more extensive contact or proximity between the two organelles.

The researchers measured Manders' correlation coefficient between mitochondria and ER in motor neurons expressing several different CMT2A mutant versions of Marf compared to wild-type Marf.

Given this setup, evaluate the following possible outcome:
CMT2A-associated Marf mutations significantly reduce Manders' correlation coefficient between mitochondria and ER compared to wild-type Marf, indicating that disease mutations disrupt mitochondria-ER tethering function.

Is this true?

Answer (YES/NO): NO